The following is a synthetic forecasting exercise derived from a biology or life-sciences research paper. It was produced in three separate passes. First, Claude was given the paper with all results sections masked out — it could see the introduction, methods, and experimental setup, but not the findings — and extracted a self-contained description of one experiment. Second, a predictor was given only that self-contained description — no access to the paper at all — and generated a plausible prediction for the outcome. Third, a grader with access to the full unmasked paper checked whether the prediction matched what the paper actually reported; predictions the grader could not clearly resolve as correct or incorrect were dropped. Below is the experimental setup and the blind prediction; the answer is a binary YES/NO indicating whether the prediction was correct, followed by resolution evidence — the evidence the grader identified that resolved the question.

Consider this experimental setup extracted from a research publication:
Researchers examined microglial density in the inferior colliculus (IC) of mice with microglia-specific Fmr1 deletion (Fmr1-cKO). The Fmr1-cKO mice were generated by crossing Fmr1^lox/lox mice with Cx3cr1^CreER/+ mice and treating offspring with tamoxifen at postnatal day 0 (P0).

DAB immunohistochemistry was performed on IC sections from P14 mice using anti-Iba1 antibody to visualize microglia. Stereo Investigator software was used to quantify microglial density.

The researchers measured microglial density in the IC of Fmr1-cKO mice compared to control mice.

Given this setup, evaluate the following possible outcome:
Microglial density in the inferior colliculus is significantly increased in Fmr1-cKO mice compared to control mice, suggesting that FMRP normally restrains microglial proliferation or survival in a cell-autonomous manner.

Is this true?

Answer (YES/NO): NO